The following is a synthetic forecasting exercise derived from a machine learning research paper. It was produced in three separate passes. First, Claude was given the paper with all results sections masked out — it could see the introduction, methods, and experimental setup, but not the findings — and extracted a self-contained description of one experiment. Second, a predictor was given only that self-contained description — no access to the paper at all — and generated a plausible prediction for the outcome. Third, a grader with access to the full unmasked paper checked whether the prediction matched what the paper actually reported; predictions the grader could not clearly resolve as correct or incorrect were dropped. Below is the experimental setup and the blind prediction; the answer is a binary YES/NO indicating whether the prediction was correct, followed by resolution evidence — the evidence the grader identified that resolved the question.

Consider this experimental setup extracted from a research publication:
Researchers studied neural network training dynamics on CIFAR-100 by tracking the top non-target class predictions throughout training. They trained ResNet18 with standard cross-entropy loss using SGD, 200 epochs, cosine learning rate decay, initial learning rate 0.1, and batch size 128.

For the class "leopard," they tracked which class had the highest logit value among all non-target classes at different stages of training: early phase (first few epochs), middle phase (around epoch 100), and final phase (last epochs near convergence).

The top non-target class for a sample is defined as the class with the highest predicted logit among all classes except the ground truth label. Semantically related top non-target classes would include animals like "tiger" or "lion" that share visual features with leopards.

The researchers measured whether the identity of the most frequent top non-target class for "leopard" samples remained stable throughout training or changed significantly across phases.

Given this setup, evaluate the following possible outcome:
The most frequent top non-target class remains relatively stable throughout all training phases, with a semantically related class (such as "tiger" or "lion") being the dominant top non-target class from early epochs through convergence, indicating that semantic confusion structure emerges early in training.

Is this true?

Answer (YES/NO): NO